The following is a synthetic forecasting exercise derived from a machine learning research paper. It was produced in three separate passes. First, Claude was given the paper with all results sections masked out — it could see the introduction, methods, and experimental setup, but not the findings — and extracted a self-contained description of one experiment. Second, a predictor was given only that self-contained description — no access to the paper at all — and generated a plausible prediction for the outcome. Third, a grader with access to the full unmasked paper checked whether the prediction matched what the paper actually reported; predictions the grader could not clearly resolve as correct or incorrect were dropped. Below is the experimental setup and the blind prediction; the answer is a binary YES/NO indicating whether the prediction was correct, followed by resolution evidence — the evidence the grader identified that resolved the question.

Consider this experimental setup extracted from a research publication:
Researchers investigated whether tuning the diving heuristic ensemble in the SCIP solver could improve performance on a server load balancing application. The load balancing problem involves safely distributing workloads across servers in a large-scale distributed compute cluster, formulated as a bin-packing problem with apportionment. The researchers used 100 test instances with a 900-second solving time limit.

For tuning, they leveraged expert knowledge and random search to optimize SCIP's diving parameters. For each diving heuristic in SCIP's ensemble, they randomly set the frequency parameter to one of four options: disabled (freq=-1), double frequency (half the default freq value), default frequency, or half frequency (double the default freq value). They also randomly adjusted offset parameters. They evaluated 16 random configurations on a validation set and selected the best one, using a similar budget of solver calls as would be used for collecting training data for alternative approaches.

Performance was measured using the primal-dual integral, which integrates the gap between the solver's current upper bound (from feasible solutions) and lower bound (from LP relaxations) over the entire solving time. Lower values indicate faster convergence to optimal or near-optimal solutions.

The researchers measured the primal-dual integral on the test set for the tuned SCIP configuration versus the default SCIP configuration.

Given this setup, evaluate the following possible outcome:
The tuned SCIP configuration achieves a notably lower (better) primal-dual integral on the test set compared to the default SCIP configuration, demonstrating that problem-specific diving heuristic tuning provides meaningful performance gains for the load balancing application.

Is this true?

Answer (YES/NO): YES